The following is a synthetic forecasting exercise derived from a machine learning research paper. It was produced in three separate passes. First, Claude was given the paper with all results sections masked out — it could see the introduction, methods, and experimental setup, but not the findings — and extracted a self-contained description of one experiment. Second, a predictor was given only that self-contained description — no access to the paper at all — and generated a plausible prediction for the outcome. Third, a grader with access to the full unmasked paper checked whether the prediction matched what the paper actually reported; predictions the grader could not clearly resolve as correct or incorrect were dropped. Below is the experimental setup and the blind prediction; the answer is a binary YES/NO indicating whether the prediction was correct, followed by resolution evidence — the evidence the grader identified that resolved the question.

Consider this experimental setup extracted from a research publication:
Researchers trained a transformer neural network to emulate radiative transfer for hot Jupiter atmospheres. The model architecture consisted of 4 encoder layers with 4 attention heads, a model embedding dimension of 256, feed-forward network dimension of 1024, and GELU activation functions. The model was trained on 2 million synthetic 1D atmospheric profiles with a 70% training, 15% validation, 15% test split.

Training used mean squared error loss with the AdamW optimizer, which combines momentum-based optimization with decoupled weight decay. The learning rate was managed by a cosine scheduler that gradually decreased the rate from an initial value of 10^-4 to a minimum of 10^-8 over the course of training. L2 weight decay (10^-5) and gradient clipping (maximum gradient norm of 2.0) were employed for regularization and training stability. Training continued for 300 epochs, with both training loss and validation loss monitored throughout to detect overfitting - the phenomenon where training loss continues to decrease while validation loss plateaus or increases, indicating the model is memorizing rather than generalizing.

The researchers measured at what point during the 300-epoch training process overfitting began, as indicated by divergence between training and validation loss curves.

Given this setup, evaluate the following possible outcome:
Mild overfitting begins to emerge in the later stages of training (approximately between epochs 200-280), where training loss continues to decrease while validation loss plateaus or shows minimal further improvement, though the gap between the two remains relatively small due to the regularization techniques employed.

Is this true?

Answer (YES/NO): YES